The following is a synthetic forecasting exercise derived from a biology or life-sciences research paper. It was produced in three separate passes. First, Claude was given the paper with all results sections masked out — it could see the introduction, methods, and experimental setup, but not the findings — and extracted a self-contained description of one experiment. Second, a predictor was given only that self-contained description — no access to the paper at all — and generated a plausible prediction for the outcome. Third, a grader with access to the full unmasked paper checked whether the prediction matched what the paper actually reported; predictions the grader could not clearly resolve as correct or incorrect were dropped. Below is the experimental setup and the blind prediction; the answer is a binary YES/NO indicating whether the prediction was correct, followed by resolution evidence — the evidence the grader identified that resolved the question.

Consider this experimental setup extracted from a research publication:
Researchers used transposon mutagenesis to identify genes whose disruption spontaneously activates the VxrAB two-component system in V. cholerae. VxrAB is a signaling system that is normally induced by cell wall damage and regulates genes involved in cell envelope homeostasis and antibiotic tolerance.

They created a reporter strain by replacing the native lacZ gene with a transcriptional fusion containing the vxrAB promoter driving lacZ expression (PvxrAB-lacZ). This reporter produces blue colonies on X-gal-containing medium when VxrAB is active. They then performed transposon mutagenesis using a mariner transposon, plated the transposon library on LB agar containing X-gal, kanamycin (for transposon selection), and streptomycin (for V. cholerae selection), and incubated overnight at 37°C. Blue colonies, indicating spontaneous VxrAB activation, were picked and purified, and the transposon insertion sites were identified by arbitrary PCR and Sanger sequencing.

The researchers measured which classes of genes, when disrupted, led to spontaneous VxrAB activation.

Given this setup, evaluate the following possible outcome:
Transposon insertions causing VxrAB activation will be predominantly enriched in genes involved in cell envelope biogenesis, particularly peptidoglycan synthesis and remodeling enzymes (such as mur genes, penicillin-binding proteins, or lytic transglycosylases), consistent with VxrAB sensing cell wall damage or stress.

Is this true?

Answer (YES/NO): YES